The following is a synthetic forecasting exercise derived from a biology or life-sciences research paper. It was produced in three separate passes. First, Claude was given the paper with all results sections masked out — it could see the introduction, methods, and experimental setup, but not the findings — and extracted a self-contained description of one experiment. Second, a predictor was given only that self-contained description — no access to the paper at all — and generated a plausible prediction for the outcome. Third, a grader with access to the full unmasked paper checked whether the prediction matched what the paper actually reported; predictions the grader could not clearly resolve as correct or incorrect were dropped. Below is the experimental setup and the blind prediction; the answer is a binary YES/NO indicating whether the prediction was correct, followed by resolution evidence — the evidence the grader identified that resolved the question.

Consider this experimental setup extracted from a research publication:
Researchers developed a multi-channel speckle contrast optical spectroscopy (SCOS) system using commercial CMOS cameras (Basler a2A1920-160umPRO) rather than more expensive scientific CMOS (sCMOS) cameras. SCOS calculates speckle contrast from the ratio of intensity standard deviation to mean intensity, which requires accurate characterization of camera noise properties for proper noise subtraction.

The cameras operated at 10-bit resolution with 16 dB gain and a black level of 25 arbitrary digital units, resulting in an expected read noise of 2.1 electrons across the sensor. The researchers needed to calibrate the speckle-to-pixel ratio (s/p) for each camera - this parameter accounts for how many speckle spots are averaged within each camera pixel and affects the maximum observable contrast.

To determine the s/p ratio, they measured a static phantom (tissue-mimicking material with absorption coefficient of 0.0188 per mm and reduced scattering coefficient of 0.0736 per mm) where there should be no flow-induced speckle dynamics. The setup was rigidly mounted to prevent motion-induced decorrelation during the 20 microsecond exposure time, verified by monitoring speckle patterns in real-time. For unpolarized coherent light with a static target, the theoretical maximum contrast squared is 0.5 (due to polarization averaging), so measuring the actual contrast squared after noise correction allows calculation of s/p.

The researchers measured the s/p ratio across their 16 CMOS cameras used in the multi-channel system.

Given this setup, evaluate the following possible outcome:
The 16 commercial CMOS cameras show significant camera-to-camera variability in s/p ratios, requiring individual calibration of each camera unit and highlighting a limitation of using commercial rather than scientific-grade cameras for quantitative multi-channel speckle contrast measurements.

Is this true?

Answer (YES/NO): NO